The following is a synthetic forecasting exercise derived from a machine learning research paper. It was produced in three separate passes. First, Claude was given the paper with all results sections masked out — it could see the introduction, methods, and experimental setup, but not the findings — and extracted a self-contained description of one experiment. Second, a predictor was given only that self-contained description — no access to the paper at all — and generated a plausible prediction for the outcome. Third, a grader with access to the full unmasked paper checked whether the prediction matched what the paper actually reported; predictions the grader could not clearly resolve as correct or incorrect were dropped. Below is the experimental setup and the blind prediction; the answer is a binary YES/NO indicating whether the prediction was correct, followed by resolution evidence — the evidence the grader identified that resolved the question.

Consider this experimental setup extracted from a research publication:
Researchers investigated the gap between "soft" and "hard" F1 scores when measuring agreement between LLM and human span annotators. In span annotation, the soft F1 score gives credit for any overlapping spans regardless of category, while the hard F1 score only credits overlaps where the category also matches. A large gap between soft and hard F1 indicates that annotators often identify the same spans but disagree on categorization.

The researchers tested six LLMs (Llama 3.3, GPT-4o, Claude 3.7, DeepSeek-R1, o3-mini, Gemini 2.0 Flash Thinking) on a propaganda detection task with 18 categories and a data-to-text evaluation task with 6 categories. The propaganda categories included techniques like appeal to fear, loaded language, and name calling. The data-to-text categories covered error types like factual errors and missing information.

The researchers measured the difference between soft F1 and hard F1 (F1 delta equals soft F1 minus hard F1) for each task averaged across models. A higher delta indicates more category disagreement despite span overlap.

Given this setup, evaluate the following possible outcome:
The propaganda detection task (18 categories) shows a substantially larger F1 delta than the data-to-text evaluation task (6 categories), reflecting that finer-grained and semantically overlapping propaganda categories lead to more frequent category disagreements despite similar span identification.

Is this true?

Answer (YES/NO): NO